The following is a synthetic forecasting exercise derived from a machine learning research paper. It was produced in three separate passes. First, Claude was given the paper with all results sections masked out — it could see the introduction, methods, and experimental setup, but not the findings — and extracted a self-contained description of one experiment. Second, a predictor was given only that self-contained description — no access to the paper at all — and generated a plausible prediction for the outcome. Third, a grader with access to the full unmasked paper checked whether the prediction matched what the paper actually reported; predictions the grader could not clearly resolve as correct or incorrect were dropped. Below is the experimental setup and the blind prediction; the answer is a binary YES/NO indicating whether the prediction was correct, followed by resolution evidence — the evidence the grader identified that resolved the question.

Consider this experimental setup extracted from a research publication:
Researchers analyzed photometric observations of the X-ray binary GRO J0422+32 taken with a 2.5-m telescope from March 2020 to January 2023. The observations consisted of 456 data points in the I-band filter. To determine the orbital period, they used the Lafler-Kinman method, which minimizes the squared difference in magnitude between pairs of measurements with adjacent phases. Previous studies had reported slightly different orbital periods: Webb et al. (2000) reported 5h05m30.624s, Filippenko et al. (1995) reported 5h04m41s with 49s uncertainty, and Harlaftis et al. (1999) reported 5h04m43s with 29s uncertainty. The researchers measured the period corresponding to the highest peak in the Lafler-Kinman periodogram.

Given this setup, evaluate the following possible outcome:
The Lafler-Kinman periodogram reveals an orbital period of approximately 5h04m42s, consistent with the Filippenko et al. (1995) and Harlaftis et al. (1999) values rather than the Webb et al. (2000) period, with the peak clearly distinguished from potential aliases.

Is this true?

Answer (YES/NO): NO